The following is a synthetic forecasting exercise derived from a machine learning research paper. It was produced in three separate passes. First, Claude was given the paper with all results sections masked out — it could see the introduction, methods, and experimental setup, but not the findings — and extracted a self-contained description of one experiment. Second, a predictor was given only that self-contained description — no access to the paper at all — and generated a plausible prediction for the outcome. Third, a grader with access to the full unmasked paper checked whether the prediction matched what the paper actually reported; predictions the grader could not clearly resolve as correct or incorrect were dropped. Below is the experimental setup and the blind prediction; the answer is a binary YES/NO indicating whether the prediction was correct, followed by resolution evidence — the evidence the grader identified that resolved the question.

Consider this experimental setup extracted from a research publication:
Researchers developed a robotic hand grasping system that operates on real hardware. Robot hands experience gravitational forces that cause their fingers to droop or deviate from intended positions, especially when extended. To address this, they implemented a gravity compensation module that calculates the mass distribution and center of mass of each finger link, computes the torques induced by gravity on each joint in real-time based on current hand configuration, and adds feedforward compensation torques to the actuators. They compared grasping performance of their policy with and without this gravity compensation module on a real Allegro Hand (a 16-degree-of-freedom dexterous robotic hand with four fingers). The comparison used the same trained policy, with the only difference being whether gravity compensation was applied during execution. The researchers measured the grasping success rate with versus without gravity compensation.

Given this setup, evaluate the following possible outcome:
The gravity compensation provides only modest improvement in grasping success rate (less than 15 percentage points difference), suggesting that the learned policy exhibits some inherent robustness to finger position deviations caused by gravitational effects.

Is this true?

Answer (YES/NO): NO